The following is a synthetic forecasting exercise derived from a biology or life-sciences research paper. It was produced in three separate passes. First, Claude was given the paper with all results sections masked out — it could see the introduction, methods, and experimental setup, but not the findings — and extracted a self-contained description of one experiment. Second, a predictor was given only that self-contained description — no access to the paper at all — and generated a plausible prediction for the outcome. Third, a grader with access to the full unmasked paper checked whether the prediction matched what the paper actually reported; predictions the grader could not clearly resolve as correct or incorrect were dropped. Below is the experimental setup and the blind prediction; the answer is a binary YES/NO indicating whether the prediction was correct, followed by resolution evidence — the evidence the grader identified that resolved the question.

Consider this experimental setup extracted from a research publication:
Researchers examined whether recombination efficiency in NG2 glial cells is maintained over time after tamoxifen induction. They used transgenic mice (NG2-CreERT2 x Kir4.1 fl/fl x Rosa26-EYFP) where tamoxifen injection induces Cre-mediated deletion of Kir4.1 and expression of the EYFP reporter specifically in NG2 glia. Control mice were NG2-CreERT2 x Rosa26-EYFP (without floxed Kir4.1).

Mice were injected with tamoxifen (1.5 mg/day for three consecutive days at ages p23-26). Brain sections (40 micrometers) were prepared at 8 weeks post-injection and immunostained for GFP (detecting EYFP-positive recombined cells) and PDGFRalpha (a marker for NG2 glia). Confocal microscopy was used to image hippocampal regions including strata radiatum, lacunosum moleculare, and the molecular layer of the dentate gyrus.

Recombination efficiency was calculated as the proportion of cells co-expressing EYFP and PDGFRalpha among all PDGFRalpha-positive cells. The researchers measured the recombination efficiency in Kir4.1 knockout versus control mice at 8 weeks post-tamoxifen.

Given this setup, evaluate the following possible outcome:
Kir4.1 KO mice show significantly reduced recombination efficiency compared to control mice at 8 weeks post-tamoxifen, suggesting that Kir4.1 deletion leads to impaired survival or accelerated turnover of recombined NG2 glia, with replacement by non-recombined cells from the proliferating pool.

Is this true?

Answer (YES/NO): NO